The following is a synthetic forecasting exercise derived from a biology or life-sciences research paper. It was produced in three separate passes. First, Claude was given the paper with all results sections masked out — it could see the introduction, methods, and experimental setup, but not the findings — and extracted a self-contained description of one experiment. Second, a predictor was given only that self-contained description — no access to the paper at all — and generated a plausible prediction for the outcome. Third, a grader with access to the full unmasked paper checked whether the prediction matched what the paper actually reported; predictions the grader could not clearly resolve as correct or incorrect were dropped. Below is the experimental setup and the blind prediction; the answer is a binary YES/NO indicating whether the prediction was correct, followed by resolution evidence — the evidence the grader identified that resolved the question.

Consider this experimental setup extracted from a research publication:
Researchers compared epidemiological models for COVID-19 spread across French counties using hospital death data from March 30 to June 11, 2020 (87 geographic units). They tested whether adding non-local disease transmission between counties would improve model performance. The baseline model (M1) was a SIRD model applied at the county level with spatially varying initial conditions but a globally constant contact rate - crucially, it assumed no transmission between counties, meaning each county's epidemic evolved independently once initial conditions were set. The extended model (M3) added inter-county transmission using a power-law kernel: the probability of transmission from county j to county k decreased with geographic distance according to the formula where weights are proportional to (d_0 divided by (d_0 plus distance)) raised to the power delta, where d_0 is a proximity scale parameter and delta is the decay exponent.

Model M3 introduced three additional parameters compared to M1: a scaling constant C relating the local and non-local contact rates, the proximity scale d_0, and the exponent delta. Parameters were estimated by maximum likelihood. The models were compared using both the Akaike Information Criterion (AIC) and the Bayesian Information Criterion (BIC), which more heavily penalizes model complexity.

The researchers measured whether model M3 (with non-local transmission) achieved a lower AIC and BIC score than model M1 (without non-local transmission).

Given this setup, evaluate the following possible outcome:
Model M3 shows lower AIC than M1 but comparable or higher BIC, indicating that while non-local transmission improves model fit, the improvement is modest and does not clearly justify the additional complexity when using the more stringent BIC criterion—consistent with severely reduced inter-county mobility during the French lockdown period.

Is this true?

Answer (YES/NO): NO